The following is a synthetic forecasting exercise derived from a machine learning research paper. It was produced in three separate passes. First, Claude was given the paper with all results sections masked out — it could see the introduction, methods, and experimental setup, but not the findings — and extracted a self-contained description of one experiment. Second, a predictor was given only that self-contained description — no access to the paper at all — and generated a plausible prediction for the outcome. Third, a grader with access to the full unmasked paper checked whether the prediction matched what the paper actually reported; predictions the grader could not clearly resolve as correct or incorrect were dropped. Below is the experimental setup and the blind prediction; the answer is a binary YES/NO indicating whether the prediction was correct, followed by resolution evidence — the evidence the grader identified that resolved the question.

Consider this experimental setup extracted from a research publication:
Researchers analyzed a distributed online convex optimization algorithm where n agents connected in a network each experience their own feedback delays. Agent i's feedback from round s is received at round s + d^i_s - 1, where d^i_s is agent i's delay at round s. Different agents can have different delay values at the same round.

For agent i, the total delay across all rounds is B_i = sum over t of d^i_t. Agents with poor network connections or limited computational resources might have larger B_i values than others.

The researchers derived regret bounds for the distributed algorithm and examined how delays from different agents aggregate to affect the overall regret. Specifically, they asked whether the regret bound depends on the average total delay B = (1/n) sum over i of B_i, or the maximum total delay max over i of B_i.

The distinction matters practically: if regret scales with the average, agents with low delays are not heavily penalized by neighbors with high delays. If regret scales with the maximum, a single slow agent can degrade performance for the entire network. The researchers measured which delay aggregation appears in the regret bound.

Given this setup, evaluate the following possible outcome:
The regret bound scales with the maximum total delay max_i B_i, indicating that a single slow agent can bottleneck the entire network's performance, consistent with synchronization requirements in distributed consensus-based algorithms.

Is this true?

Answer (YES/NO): NO